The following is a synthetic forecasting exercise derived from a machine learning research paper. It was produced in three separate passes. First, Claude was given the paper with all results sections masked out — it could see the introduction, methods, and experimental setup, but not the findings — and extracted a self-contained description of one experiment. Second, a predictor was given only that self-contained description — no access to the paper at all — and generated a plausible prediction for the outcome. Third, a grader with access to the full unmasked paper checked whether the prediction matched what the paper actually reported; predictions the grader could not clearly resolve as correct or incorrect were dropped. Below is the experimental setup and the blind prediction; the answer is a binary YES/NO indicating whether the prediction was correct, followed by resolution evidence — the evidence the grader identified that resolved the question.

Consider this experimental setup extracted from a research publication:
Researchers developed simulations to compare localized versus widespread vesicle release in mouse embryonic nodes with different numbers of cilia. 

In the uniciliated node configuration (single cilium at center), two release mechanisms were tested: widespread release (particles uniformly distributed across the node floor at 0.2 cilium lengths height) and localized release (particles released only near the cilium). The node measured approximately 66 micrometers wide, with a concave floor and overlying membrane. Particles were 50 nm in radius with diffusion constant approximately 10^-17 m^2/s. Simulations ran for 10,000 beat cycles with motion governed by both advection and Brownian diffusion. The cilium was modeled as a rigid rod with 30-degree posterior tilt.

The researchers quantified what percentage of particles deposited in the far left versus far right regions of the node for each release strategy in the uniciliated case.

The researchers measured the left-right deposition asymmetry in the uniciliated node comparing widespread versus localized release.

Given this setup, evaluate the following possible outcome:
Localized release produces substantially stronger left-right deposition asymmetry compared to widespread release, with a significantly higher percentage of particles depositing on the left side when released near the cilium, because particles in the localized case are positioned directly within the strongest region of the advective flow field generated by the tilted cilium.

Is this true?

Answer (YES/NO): NO